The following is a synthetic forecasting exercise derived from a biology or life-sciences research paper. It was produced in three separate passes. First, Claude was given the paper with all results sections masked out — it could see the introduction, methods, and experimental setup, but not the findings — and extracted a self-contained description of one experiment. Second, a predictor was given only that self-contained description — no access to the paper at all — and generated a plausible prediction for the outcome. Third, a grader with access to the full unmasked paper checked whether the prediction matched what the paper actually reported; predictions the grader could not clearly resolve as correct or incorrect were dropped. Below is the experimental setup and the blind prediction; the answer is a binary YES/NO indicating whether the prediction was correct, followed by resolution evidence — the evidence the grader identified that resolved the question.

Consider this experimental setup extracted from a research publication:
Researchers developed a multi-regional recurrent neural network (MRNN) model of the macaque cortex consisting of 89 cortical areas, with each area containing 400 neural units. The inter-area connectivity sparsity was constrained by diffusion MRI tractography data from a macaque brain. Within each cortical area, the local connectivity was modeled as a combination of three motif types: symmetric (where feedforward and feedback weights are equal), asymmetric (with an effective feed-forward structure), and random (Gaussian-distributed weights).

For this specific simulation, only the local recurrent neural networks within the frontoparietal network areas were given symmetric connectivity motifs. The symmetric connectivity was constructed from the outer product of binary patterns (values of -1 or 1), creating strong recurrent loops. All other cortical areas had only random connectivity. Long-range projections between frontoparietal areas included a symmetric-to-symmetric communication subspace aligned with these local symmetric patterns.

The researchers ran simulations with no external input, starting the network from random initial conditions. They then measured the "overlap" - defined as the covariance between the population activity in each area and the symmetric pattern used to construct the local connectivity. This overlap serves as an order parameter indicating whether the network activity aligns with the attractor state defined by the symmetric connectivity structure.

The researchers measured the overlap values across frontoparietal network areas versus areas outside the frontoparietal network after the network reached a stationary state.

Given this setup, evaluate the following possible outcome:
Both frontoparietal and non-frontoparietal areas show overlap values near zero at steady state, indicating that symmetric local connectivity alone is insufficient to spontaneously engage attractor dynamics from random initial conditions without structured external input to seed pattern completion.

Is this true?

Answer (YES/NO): NO